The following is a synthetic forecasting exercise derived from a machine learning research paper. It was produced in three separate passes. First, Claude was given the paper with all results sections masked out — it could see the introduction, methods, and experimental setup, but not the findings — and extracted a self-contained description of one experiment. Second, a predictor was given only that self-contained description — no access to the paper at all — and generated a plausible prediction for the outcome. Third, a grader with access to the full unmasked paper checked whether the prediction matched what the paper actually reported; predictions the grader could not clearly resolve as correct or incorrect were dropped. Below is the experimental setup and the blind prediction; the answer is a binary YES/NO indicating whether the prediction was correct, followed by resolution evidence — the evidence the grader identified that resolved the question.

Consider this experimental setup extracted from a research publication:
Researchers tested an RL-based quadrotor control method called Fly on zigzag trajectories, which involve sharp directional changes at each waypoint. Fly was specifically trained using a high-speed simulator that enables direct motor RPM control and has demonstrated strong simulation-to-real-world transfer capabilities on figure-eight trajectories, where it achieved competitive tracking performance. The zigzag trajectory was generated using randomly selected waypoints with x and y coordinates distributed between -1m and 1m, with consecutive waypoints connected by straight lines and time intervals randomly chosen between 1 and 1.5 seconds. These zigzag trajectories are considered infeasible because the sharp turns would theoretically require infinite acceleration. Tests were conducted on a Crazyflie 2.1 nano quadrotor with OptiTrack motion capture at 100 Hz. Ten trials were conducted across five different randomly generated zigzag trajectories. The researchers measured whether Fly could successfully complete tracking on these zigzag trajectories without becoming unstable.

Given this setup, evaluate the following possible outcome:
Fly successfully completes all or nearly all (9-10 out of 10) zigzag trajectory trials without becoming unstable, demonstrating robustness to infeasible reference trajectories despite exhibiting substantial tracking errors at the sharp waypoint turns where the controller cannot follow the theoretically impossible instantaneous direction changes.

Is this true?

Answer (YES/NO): NO